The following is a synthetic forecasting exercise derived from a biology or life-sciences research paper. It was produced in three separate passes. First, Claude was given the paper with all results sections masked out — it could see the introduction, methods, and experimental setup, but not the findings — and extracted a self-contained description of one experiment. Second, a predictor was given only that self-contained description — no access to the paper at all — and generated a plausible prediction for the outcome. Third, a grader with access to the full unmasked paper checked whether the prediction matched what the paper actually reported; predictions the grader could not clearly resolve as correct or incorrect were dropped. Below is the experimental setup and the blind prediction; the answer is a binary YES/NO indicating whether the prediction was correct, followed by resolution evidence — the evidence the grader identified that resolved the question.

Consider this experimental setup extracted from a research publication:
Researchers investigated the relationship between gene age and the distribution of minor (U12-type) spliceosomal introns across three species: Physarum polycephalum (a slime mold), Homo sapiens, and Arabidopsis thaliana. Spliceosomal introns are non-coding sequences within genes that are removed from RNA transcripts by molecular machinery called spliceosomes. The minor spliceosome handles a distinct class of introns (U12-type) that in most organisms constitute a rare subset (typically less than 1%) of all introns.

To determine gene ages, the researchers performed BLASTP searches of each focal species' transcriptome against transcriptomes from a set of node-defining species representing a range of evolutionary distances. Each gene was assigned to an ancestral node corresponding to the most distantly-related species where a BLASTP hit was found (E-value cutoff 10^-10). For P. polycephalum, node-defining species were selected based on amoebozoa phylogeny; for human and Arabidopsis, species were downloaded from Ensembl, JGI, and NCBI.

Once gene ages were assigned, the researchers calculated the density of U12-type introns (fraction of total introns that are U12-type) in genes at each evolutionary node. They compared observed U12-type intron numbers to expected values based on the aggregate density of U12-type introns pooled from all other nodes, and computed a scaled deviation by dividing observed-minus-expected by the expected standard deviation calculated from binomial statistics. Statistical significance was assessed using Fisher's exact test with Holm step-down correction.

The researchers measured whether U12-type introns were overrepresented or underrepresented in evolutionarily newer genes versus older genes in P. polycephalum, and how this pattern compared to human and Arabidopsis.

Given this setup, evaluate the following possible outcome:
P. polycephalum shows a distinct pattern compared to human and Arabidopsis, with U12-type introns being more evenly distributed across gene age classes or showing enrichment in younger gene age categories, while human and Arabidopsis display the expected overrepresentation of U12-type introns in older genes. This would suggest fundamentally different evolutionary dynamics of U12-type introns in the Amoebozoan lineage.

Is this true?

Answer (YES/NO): YES